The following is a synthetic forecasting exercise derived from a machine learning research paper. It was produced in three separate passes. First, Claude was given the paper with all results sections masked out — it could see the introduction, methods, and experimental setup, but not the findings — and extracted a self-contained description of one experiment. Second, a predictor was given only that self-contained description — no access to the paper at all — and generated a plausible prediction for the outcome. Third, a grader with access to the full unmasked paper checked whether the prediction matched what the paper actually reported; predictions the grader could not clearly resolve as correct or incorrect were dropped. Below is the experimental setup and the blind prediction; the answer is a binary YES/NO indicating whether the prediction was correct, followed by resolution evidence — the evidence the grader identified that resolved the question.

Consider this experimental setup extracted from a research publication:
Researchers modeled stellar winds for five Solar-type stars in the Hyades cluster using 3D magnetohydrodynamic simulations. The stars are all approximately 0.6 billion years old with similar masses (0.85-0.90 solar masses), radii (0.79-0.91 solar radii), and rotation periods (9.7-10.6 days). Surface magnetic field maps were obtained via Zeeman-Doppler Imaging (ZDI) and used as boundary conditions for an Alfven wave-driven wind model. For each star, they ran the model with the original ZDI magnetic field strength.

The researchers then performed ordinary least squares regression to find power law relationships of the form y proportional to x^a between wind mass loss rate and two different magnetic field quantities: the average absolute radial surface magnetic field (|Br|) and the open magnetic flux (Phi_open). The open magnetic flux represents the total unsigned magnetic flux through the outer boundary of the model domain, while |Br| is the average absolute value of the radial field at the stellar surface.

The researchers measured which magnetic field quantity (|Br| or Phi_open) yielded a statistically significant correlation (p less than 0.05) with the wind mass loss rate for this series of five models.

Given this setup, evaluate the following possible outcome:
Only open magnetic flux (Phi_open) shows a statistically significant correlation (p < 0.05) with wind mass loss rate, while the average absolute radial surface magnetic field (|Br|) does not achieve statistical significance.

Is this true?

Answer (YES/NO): YES